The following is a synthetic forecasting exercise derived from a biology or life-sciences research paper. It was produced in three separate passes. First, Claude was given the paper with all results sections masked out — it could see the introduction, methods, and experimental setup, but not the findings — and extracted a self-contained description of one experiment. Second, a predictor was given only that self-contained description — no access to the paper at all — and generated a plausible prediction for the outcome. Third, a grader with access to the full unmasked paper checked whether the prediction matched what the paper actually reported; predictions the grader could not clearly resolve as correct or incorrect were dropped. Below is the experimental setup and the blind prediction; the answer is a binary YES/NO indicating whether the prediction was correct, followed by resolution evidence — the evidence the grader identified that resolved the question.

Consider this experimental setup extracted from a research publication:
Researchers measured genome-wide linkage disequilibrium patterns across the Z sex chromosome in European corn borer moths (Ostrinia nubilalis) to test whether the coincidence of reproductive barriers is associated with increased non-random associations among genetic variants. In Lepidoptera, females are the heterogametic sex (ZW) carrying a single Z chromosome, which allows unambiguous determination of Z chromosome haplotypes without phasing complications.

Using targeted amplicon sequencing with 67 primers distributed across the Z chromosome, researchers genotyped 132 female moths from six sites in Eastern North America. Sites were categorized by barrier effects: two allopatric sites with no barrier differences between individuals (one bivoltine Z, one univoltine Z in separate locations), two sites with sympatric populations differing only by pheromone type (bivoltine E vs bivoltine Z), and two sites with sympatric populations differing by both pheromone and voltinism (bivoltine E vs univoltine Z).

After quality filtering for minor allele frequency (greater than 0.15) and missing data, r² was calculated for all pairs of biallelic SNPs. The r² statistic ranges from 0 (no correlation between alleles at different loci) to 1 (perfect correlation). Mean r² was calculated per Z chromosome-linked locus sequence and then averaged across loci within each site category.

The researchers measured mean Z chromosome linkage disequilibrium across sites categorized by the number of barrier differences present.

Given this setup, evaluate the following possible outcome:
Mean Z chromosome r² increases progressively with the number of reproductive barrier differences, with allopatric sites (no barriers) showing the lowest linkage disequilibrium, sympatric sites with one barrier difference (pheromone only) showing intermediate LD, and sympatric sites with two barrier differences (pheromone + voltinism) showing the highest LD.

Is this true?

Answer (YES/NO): YES